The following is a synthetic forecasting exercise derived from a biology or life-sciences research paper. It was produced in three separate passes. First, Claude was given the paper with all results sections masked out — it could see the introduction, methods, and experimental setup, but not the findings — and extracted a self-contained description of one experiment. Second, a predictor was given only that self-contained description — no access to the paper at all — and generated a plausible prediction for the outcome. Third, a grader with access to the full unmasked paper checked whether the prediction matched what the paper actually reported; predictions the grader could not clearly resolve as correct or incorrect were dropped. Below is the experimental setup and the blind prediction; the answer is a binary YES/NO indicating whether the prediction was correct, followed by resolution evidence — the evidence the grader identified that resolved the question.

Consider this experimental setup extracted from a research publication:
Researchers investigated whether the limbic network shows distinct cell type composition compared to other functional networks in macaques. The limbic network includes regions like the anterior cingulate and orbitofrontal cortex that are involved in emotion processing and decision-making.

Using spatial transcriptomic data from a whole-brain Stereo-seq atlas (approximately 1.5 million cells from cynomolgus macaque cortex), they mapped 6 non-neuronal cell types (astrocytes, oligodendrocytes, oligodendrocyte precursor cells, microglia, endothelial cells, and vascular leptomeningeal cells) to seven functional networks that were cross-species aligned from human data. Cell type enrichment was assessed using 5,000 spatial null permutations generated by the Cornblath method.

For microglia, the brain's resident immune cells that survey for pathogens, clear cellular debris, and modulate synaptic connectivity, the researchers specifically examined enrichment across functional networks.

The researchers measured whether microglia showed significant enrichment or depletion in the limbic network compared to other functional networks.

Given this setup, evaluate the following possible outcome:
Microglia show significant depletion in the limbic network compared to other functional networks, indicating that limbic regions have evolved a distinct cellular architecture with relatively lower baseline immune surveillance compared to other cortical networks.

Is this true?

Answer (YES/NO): NO